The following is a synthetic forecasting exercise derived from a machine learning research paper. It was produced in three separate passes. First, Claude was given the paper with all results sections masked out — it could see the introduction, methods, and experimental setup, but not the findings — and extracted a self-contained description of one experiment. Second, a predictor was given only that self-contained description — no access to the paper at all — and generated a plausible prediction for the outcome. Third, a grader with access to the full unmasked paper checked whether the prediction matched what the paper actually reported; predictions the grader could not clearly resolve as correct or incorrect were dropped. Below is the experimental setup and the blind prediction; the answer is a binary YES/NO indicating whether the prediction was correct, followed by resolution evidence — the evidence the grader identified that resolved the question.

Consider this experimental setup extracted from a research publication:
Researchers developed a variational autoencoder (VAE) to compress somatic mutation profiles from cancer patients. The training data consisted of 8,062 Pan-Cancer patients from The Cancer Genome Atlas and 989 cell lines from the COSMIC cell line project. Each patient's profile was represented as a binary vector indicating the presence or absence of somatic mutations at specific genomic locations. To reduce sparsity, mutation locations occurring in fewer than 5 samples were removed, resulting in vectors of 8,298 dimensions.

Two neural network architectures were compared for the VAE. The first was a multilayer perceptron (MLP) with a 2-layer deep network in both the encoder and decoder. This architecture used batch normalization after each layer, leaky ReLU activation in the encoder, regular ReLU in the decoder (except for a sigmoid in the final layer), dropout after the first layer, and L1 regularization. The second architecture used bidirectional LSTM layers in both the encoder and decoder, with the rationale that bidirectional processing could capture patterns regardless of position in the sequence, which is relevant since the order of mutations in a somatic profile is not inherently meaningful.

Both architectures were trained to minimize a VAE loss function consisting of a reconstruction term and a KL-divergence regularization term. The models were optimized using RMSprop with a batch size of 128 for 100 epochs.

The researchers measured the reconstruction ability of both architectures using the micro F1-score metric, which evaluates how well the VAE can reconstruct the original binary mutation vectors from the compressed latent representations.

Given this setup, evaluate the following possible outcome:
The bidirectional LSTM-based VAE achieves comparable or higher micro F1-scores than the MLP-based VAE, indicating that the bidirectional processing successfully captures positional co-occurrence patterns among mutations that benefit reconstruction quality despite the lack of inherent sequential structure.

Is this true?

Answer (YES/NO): NO